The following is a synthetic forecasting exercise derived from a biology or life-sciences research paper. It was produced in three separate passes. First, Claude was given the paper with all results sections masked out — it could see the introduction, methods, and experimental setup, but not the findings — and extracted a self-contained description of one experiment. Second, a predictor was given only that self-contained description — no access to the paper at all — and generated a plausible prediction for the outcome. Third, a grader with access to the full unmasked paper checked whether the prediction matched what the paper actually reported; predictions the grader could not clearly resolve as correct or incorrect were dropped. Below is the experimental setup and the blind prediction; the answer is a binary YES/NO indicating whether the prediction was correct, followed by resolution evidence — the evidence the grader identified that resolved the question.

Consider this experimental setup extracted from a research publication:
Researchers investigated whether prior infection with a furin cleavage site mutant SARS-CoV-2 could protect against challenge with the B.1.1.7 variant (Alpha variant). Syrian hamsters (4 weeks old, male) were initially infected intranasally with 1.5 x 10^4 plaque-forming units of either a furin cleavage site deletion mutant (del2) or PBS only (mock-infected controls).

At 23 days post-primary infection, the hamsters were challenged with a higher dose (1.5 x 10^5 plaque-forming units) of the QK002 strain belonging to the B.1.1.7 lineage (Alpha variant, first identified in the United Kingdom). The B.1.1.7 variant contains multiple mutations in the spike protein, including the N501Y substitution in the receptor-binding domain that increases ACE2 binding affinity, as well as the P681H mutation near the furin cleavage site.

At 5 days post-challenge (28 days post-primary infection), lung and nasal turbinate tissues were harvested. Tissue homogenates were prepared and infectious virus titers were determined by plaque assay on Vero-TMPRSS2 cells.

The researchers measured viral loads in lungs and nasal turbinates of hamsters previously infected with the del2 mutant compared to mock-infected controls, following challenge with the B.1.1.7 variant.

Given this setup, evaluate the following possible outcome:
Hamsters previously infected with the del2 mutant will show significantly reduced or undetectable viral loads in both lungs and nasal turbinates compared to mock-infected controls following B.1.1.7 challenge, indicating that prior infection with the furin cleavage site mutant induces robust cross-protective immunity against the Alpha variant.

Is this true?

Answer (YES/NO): YES